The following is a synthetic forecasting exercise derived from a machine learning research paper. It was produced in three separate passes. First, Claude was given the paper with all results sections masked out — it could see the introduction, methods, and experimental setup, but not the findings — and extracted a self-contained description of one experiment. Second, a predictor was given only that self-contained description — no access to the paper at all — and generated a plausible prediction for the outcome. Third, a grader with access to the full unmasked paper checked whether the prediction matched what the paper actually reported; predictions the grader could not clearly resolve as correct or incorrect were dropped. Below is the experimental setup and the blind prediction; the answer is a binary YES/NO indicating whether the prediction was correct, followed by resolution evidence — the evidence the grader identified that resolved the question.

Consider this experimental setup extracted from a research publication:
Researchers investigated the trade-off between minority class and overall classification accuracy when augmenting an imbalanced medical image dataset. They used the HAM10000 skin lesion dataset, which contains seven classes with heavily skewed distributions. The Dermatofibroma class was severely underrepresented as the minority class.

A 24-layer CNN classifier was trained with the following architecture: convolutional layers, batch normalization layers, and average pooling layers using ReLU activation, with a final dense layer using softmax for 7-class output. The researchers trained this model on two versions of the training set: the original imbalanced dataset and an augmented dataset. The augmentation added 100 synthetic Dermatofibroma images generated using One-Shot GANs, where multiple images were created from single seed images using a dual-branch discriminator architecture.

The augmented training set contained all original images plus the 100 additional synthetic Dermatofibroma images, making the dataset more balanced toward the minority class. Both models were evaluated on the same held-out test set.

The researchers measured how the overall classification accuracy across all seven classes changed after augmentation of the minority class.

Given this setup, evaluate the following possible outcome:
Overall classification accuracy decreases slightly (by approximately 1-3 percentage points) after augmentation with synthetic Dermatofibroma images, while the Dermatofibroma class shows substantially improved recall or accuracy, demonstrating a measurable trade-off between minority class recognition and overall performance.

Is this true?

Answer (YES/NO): NO